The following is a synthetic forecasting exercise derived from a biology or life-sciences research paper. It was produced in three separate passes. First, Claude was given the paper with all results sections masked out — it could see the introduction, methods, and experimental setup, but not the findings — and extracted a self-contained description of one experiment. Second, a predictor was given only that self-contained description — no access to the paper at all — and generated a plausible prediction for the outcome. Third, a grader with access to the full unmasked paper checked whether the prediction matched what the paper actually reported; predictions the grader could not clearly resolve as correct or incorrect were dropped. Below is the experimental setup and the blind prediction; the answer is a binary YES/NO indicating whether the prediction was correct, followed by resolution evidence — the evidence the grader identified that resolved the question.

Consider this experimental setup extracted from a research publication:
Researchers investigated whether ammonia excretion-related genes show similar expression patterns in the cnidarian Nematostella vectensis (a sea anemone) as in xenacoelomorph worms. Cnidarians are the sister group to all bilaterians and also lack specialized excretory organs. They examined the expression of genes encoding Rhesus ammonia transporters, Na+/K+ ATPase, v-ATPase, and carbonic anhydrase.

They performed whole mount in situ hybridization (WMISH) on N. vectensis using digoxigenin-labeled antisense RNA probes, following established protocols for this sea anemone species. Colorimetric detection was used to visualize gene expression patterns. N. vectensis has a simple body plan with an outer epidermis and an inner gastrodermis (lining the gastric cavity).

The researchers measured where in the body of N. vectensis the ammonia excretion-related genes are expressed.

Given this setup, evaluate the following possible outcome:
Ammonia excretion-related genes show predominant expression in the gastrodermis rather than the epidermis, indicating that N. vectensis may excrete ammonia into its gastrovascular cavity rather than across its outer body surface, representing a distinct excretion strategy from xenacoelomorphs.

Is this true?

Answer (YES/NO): NO